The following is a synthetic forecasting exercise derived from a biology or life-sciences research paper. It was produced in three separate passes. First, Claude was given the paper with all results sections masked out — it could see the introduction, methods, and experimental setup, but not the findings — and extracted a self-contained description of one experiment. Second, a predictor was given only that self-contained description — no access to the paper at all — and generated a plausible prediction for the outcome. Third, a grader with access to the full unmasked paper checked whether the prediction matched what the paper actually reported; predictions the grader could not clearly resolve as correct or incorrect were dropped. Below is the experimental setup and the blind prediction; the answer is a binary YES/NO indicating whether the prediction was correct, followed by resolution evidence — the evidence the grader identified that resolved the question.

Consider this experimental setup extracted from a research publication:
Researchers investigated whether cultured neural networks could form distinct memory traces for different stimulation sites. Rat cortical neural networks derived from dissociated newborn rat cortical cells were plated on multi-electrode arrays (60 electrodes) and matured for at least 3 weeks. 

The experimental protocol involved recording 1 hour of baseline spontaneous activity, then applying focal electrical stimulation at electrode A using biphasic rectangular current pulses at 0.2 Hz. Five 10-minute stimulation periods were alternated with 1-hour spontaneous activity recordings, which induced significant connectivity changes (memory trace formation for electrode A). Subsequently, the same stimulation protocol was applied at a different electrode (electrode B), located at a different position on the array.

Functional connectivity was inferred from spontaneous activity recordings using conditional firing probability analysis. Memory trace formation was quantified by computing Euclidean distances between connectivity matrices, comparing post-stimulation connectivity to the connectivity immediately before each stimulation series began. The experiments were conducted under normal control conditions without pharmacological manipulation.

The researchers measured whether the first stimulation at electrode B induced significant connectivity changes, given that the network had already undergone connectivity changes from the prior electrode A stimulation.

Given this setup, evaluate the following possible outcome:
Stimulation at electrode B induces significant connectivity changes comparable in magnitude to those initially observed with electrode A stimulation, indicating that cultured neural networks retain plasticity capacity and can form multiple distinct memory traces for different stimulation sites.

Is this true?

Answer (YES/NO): YES